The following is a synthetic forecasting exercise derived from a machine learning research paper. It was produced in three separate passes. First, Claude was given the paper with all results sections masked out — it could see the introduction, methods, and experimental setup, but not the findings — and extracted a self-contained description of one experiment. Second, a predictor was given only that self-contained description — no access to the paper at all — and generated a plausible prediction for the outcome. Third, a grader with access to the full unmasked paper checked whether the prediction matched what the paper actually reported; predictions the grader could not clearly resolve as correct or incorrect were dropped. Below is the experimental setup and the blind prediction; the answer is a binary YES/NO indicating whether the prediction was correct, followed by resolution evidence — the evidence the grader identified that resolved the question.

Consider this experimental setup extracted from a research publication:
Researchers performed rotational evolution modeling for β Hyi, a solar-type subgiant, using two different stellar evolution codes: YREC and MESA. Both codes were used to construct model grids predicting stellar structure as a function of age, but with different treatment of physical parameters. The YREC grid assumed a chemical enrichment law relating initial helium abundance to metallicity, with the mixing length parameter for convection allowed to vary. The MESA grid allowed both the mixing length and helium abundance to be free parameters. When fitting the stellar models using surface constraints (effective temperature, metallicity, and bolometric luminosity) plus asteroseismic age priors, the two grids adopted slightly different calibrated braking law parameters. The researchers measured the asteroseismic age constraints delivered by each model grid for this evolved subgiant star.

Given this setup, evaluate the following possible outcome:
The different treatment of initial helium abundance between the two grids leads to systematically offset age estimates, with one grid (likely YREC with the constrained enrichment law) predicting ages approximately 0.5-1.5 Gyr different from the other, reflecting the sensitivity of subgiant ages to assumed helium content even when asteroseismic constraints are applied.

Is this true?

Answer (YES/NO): NO